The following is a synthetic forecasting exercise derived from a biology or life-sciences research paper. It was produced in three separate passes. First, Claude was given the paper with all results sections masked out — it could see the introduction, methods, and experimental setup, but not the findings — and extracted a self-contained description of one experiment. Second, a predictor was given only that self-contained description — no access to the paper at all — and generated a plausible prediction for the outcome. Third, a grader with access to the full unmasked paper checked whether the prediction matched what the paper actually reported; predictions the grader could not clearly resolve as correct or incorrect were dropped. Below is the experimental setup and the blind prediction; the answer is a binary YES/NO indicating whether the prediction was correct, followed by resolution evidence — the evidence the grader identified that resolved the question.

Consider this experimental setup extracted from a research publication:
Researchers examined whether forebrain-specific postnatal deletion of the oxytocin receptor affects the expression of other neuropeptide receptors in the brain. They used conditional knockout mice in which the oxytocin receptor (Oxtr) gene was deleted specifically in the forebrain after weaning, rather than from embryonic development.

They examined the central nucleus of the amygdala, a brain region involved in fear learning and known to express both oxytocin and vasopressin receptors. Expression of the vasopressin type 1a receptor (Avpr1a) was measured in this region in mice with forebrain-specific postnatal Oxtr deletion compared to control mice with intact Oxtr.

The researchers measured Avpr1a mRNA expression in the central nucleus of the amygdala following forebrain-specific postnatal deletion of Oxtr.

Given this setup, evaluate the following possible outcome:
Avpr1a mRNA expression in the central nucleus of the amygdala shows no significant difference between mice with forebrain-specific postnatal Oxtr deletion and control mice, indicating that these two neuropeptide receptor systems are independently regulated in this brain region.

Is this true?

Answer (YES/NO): NO